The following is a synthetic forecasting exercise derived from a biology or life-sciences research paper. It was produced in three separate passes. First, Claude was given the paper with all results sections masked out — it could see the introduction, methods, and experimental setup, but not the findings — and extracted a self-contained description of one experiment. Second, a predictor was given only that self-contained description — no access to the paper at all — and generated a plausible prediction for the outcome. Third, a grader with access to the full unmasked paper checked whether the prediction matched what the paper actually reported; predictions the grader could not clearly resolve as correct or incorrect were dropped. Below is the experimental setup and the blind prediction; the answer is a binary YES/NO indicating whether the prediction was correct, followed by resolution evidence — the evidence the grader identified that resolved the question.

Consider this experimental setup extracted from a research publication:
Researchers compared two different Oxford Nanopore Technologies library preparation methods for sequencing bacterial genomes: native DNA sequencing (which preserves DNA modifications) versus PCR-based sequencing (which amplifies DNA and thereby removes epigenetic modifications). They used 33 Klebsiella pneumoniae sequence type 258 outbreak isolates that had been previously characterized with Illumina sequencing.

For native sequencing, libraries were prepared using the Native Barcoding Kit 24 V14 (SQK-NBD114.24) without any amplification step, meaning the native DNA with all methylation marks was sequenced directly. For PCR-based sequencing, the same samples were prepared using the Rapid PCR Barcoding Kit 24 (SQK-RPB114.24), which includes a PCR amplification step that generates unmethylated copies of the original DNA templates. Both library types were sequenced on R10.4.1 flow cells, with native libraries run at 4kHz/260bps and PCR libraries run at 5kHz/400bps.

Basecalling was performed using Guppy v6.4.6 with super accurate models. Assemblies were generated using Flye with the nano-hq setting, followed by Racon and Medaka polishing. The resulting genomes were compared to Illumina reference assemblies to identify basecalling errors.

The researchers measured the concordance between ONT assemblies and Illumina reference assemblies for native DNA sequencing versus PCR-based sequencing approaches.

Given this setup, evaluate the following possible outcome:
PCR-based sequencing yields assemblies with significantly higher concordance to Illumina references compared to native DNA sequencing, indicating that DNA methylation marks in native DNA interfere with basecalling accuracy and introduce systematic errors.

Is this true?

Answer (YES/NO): YES